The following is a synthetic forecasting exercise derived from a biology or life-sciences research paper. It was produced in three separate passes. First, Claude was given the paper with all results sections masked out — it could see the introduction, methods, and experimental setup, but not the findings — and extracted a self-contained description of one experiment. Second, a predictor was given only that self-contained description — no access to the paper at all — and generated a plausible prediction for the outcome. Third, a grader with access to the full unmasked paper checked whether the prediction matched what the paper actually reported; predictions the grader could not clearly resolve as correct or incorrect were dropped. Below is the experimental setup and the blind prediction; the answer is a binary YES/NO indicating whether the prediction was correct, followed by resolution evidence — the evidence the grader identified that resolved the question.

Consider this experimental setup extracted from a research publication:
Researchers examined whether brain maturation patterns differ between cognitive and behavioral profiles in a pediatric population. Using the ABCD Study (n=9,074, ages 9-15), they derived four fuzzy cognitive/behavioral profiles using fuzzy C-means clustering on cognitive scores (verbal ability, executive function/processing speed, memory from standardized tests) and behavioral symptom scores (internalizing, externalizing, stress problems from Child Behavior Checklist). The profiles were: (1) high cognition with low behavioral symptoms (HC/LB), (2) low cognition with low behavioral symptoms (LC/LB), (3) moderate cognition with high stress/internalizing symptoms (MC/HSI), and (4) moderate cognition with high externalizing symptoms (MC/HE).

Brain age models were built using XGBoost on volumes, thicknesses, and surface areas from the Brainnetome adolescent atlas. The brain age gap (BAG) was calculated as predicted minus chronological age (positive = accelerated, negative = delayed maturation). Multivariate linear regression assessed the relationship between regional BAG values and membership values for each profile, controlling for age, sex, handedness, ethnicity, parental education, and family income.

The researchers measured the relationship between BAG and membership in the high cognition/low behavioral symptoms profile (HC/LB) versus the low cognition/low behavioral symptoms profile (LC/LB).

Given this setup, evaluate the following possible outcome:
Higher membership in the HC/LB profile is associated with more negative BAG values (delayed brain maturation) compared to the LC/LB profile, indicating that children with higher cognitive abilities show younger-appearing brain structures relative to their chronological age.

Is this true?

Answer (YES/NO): NO